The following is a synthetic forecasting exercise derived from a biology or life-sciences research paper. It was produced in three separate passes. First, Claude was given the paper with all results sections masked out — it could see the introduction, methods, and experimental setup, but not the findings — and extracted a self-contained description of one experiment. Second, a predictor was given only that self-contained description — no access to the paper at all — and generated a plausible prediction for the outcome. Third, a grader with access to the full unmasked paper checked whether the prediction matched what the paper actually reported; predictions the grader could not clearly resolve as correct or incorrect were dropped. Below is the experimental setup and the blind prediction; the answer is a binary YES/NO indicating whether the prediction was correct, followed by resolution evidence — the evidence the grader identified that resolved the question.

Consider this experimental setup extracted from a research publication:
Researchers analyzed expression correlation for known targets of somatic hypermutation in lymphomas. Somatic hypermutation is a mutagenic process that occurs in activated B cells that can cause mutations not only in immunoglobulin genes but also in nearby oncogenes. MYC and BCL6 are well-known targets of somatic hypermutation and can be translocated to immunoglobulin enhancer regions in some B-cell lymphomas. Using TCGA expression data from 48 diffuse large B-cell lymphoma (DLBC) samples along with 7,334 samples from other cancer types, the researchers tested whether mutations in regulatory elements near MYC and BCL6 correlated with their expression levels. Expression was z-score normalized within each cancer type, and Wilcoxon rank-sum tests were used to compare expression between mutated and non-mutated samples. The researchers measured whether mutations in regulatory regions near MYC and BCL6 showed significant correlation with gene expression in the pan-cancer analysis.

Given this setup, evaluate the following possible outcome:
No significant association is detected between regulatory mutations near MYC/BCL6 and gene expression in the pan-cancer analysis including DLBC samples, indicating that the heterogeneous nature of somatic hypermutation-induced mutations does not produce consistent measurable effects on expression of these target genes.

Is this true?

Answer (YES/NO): NO